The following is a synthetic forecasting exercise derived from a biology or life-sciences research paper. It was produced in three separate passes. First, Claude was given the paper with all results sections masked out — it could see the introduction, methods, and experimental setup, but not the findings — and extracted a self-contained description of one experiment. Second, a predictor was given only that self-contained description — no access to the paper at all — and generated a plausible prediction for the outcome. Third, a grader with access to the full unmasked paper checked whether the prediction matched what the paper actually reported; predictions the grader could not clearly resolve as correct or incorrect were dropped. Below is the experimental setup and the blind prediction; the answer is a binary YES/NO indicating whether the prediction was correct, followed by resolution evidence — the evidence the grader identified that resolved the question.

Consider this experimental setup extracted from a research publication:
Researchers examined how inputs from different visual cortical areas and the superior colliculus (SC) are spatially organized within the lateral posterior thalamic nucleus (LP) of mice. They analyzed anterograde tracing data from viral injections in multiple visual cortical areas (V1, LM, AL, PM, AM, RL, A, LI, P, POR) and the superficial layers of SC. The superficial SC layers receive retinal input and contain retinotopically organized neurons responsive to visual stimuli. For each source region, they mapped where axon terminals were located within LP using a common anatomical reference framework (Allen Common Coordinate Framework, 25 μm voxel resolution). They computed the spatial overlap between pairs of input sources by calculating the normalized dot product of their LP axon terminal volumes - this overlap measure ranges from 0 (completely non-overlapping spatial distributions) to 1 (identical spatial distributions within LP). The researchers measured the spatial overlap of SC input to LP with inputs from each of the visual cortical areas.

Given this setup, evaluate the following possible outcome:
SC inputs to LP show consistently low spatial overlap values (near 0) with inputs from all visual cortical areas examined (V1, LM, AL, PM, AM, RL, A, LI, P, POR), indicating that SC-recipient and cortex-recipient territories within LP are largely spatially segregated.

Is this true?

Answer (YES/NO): NO